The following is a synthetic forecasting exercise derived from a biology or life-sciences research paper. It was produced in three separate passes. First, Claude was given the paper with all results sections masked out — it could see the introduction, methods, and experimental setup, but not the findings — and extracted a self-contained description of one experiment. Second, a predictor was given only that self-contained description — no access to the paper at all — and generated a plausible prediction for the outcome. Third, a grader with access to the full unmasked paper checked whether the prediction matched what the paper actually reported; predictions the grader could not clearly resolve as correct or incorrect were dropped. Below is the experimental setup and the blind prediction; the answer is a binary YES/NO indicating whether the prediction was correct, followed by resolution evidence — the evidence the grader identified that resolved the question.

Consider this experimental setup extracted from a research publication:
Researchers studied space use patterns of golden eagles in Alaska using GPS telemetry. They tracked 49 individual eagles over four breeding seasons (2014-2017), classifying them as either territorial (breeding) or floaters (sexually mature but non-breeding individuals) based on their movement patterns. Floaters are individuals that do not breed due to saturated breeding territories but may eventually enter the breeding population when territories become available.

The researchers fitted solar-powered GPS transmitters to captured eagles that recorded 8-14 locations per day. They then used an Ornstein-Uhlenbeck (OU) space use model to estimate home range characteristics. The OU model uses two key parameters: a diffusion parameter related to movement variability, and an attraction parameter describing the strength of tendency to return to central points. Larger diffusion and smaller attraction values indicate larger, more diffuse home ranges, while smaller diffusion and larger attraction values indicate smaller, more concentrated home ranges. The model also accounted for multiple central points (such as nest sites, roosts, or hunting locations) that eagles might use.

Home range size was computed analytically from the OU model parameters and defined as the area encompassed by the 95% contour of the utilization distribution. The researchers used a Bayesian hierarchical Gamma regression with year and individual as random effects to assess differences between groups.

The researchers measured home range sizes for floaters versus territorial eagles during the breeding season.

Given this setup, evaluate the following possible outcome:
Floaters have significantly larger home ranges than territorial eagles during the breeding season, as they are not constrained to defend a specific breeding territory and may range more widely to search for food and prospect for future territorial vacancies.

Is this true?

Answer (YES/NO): YES